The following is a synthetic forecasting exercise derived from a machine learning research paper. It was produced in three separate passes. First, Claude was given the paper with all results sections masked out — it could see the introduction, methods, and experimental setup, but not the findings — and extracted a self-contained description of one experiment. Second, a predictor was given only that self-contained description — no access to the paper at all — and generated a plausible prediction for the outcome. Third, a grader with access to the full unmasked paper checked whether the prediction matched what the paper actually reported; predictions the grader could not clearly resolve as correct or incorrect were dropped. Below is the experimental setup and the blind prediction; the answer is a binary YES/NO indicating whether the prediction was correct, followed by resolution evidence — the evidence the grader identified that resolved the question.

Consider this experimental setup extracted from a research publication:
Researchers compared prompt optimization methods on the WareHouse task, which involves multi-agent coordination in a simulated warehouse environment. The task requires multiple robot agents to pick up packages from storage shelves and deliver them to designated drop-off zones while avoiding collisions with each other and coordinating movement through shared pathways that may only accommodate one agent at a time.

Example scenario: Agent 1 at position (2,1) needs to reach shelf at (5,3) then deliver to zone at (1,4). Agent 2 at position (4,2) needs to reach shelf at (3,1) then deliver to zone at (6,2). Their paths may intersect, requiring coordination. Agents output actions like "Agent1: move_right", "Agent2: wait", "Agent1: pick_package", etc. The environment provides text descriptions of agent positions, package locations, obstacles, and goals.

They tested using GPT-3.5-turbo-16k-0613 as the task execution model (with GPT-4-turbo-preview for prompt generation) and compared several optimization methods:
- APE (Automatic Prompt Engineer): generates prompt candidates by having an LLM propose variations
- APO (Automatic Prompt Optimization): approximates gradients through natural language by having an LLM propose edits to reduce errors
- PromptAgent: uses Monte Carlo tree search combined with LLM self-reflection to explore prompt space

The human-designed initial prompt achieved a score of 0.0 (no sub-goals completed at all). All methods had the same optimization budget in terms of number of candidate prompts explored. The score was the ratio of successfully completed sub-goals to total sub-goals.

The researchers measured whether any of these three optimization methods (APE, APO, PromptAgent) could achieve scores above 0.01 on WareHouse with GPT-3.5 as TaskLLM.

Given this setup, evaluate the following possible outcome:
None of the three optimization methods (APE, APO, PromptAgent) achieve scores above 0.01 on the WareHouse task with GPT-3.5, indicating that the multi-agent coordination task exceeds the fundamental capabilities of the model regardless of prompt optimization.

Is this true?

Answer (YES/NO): NO